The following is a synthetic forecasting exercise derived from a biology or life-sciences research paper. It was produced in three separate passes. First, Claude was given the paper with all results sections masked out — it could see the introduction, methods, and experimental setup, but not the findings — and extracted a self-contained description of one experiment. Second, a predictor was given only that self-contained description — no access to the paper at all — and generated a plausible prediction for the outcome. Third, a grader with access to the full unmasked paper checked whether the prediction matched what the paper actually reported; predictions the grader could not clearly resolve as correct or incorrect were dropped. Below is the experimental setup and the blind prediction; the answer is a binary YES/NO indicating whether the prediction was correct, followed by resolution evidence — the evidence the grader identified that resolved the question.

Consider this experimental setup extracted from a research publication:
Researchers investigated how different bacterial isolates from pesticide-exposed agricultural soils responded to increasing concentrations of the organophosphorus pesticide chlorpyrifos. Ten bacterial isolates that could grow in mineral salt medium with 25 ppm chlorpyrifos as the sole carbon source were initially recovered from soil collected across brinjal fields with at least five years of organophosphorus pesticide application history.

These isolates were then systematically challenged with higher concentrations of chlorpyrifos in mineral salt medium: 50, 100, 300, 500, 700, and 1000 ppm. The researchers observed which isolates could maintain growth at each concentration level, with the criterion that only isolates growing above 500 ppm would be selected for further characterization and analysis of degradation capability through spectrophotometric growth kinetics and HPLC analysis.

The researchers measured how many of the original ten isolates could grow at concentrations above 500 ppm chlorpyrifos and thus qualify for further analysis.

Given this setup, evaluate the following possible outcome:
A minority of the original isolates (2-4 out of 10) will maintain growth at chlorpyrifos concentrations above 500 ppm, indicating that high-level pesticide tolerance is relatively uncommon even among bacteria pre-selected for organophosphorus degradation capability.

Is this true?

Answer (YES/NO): YES